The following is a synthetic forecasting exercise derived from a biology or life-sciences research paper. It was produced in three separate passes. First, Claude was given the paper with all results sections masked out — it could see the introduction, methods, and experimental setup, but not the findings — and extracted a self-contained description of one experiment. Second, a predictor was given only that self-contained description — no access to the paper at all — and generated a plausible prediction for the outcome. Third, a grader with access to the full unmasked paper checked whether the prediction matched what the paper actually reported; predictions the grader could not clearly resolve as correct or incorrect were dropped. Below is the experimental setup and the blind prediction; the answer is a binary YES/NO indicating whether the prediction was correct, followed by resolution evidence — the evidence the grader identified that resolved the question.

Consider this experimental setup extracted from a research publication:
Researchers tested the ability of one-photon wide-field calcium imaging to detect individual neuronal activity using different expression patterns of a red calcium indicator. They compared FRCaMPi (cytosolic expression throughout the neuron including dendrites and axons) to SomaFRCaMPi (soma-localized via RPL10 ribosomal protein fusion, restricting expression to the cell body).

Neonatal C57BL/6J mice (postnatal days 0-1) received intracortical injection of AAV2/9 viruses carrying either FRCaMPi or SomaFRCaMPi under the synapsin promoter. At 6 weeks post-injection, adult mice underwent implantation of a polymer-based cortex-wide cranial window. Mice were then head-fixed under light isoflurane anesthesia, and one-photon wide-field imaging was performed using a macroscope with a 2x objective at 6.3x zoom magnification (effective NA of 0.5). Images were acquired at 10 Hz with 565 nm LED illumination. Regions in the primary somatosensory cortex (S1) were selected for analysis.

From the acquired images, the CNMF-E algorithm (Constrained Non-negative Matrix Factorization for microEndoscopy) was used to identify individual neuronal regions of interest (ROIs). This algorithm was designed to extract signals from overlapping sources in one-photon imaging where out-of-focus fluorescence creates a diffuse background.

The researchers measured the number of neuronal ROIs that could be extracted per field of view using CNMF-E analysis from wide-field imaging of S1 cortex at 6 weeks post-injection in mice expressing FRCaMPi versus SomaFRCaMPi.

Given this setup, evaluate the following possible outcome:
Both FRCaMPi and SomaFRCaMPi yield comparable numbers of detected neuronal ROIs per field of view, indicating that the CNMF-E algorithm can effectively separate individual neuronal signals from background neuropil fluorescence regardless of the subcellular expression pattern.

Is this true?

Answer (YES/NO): NO